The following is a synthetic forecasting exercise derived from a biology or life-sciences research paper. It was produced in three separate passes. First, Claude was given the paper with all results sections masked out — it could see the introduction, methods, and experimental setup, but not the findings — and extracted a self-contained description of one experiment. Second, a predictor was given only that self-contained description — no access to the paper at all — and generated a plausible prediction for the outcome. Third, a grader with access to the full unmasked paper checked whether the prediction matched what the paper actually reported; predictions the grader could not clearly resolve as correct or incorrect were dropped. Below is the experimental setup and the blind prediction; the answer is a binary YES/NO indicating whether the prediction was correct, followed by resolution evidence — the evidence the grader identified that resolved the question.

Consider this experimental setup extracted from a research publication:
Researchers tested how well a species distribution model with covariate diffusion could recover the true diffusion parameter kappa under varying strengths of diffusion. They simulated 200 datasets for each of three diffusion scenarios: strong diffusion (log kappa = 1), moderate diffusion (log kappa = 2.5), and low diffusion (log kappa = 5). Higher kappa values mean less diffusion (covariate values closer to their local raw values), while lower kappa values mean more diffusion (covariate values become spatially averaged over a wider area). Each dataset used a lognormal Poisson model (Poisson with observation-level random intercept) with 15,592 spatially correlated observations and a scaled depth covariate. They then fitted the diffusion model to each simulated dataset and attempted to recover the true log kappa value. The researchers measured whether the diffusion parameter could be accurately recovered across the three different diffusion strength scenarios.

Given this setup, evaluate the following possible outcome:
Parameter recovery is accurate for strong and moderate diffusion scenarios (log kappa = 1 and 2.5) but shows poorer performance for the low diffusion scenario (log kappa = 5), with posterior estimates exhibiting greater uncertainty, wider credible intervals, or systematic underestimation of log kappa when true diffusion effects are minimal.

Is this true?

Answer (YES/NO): NO